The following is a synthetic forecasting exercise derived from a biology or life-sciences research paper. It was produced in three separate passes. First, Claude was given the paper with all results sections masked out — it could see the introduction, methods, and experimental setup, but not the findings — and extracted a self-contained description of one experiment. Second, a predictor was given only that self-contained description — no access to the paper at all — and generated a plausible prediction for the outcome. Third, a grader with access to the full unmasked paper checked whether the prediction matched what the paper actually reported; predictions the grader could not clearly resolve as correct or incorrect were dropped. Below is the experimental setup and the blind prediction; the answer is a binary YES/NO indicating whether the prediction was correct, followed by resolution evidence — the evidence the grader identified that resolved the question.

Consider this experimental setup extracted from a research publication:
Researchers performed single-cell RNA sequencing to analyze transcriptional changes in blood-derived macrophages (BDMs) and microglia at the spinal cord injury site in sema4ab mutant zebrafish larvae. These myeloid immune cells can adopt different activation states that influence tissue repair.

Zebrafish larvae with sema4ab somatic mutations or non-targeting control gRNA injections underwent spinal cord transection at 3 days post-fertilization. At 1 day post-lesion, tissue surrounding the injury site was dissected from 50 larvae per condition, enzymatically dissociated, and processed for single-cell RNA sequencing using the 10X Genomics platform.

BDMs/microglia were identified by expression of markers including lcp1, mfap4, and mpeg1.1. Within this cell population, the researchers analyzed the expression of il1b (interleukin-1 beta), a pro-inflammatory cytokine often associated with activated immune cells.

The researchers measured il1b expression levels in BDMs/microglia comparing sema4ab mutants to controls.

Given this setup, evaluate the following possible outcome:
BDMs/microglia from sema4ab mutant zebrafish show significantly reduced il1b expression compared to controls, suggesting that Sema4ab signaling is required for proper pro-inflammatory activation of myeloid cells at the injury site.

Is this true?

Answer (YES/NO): YES